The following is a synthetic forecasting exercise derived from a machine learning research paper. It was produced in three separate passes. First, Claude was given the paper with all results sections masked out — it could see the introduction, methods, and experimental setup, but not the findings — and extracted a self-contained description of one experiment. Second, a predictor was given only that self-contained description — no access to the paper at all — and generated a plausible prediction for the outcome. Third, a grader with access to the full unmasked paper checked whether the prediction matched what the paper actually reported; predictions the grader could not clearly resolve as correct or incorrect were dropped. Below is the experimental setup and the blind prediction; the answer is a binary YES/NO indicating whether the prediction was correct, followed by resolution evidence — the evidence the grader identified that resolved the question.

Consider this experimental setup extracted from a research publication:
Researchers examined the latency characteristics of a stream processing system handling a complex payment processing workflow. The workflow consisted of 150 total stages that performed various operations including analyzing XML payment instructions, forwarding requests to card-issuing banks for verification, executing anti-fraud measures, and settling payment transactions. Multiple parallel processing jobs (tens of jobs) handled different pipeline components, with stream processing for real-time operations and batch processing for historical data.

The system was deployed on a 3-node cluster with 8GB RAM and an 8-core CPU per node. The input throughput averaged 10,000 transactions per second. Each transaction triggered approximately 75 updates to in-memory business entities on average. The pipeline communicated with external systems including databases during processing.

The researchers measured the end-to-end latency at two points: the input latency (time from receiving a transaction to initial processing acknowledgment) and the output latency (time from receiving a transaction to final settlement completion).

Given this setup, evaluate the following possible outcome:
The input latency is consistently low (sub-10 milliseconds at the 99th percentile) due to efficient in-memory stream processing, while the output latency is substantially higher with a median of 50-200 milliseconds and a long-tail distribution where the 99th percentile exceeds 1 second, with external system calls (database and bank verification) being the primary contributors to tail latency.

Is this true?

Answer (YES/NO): NO